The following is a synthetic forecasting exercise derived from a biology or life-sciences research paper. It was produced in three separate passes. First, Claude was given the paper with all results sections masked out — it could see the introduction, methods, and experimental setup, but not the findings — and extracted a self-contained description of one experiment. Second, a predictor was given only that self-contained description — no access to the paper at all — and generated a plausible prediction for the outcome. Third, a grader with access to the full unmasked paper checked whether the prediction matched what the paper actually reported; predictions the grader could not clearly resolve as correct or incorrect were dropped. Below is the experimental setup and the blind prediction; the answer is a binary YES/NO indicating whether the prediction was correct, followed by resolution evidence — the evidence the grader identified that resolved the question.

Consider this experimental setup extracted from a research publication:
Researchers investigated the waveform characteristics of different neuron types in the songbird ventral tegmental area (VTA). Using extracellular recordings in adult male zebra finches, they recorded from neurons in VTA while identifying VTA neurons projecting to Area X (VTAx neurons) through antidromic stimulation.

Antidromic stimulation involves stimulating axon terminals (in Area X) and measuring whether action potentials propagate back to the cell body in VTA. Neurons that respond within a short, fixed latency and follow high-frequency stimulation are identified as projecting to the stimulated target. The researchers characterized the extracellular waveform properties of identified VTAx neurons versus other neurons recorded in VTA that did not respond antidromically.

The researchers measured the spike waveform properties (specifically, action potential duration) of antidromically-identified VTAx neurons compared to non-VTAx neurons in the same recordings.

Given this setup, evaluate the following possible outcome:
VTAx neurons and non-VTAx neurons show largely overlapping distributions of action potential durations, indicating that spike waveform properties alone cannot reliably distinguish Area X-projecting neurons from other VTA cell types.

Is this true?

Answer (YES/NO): NO